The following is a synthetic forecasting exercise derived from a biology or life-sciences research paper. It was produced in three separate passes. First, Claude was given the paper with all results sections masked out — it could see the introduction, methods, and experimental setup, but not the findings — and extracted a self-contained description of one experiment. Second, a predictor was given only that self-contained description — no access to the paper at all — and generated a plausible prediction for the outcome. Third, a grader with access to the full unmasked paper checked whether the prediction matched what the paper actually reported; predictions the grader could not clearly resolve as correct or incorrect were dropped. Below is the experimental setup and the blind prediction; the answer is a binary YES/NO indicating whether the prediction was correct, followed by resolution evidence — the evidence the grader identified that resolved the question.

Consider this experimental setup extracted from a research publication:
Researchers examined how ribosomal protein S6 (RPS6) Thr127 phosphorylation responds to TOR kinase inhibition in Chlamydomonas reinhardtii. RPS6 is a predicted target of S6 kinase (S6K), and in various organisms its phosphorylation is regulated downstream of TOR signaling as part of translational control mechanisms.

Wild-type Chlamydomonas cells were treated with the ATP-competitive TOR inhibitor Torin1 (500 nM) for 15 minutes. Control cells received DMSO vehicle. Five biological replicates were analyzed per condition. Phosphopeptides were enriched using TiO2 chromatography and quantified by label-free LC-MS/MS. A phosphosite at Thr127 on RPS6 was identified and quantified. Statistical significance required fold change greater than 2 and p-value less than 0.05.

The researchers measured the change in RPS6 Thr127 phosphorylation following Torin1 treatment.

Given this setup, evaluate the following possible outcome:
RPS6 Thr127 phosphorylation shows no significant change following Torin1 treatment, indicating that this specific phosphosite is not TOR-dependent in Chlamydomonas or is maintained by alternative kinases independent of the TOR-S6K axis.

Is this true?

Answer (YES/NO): NO